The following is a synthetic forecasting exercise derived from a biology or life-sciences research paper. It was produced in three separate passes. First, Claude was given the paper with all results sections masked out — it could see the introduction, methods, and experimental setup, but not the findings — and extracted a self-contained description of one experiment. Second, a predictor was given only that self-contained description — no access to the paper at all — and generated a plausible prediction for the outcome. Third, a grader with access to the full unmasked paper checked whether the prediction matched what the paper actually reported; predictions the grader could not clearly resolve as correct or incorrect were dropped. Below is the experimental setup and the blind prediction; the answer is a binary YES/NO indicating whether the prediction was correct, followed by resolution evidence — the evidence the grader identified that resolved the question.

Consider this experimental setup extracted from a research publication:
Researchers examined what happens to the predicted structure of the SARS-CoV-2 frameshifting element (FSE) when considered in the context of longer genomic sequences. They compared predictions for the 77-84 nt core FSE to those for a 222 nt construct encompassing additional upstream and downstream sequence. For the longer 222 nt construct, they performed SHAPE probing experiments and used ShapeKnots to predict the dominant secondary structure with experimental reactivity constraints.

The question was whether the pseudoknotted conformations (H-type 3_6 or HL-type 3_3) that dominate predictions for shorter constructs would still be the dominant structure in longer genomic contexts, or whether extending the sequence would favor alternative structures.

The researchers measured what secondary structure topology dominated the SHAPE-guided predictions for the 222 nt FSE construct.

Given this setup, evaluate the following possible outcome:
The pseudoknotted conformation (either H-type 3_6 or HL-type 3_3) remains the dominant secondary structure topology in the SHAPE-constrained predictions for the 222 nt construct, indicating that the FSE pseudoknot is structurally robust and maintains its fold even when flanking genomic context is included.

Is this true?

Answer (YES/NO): NO